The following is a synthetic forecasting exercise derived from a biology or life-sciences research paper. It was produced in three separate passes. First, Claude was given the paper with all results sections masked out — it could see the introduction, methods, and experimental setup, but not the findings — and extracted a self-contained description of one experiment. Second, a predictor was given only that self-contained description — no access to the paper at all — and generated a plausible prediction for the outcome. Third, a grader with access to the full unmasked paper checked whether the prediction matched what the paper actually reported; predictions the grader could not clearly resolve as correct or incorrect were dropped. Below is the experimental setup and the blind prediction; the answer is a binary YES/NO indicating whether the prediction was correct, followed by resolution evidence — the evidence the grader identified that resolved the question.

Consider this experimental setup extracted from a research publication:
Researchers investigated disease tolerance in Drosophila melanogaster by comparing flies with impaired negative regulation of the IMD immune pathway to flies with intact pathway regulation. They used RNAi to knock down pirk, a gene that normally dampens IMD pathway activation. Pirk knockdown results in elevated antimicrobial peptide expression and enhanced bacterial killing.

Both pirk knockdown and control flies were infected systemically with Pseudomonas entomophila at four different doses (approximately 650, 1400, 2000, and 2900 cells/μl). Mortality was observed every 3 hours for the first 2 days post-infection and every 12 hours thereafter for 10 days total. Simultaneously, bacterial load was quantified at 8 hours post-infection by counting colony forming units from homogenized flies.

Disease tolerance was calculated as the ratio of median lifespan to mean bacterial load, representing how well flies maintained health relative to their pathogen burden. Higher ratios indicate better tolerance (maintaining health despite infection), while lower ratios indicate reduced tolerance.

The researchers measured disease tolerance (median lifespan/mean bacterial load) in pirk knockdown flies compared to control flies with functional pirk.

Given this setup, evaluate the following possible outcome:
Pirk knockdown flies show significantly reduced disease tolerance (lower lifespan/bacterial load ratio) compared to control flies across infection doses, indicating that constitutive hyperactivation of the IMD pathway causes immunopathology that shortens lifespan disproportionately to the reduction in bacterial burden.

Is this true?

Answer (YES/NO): YES